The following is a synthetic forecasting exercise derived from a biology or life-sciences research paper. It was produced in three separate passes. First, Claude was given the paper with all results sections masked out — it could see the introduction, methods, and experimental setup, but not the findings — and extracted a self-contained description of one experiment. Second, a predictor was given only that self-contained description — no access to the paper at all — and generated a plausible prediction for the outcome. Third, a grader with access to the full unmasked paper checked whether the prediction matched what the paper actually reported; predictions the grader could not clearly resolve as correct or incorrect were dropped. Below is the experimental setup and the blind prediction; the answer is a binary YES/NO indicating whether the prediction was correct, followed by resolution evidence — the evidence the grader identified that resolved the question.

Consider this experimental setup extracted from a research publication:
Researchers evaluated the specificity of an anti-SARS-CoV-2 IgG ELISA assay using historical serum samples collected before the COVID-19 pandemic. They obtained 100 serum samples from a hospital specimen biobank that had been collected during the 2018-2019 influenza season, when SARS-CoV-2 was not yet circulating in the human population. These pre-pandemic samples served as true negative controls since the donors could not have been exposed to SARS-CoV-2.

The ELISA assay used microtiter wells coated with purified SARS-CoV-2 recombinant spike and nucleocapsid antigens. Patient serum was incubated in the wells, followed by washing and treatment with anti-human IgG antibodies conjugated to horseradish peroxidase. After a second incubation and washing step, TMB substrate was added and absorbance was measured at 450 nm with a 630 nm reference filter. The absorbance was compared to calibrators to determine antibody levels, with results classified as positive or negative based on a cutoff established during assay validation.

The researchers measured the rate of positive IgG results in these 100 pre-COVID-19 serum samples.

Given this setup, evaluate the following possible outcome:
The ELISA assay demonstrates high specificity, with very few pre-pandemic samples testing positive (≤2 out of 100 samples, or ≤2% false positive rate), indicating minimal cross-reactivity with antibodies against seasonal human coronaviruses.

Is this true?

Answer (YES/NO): YES